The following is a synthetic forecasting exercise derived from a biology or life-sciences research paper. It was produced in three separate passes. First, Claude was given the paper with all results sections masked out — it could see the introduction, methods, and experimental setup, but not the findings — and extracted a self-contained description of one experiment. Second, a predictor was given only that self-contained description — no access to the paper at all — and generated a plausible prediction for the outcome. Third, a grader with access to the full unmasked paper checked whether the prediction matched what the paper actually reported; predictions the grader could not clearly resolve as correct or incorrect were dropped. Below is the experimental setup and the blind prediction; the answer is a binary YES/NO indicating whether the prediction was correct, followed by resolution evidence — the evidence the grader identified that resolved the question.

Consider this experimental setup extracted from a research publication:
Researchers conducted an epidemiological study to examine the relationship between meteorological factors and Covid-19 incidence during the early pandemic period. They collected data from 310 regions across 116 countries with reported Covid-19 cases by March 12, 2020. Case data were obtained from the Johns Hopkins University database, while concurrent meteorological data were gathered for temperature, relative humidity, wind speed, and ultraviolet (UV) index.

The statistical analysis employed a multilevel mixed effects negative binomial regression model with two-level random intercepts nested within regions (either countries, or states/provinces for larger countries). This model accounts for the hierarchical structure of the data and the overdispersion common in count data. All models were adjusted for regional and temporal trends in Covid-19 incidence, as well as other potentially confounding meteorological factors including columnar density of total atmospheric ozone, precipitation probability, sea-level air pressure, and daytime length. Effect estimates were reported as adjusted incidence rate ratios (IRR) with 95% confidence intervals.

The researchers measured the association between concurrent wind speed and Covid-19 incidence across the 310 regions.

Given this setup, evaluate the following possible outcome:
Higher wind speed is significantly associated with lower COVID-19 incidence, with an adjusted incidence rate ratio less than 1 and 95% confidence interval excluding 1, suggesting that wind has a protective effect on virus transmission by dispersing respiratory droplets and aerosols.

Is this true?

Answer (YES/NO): YES